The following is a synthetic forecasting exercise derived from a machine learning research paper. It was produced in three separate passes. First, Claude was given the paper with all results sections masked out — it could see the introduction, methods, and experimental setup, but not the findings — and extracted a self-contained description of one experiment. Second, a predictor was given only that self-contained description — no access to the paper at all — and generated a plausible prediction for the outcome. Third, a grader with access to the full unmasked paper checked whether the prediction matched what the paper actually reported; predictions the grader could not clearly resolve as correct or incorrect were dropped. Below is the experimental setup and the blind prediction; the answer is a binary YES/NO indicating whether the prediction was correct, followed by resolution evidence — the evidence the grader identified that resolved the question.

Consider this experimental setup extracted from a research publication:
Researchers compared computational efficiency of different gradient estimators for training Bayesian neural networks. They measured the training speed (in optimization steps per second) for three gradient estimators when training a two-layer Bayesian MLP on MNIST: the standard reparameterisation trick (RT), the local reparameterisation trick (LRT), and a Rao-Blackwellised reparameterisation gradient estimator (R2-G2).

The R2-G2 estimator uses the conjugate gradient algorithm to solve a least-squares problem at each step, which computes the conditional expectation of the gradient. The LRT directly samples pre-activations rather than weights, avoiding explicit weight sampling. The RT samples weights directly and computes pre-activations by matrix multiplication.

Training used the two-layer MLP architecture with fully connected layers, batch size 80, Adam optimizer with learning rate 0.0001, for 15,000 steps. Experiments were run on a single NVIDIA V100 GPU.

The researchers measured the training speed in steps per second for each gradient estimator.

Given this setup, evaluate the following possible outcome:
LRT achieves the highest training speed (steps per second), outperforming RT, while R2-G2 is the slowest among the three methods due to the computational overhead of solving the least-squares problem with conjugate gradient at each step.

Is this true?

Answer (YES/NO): NO